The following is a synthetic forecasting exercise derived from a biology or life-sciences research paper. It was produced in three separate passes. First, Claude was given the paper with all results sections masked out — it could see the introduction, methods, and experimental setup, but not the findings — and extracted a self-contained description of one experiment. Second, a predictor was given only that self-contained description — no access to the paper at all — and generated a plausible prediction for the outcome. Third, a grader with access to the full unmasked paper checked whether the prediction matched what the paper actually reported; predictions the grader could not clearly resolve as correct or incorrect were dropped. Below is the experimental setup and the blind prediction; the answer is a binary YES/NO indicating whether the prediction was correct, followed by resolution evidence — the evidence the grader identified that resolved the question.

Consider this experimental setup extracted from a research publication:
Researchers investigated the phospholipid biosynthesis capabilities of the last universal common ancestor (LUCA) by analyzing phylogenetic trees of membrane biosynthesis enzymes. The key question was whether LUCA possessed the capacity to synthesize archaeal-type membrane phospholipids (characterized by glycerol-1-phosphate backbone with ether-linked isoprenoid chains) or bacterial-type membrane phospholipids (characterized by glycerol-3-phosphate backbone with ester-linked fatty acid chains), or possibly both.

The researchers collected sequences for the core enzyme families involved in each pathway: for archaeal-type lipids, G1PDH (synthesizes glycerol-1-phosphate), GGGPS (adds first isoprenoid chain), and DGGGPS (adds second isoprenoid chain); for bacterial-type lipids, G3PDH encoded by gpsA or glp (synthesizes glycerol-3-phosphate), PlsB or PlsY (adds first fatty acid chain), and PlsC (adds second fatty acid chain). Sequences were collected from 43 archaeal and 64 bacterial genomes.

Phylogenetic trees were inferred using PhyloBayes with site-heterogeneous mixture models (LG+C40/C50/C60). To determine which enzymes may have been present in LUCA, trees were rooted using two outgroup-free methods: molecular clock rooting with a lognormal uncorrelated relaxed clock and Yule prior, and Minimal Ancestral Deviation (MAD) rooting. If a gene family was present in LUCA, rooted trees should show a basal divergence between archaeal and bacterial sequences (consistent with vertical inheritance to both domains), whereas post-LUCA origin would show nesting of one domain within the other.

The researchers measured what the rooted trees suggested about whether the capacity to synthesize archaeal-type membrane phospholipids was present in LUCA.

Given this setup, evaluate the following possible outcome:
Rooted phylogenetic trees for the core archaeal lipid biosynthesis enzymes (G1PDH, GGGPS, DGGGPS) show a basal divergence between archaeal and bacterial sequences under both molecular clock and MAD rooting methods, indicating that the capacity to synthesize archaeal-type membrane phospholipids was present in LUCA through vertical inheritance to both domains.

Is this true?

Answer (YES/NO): NO